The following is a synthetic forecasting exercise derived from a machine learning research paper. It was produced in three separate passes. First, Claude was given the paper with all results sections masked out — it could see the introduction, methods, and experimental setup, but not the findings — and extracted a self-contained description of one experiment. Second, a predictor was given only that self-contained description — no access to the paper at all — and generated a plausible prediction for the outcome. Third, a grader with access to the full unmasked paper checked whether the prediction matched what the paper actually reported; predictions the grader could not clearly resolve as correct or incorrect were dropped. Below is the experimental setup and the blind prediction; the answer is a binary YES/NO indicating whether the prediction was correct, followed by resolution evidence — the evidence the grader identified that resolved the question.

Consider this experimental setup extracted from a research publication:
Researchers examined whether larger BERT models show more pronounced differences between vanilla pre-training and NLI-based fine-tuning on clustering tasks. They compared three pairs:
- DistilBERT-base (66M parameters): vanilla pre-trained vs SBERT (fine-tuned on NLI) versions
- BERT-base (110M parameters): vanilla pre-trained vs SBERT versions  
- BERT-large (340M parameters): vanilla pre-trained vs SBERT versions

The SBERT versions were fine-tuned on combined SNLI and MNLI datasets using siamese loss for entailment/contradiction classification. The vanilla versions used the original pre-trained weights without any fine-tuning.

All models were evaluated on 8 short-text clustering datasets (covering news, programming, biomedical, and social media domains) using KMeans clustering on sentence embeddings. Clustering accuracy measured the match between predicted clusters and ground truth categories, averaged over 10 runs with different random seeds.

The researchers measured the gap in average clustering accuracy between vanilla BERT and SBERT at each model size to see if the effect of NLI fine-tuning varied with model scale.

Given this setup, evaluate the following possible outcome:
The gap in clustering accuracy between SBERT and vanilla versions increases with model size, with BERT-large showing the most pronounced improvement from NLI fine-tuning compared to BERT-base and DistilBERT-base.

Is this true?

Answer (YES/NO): NO